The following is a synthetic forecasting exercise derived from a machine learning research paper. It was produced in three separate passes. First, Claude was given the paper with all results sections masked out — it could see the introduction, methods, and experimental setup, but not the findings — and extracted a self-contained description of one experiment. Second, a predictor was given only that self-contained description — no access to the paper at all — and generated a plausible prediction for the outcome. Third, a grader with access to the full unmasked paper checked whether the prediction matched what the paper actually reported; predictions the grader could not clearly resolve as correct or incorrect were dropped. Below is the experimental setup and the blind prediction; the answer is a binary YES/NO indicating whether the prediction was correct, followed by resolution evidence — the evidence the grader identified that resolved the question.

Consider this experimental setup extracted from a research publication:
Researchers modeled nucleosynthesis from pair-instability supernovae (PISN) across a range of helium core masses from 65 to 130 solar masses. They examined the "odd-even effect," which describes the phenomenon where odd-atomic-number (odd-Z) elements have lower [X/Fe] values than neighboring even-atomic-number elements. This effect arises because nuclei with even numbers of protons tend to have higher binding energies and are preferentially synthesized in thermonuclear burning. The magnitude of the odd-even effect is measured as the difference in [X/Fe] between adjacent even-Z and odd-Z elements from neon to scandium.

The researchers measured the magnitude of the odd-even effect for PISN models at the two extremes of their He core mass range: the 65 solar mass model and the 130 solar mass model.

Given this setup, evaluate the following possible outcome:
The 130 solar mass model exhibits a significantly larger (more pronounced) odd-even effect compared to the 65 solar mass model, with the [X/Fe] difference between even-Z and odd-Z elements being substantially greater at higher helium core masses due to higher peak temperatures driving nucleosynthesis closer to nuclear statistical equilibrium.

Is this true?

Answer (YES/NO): YES